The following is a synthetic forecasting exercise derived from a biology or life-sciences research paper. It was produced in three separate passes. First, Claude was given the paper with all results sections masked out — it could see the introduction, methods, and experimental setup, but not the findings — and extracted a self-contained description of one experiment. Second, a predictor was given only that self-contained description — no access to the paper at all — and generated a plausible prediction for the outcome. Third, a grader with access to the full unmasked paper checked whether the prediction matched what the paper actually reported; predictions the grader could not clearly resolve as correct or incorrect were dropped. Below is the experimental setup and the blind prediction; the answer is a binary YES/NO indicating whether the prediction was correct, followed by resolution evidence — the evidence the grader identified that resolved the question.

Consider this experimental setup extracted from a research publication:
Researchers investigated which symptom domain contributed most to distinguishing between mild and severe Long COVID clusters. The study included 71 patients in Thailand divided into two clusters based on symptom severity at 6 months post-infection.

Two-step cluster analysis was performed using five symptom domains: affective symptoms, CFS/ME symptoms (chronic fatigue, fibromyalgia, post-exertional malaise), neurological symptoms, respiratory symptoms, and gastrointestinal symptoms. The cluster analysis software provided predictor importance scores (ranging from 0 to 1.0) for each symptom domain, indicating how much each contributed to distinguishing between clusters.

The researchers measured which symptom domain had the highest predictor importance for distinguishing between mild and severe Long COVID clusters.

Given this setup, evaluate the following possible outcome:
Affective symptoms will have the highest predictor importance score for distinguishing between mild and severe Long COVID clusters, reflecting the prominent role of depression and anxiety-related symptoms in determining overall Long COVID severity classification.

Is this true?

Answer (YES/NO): NO